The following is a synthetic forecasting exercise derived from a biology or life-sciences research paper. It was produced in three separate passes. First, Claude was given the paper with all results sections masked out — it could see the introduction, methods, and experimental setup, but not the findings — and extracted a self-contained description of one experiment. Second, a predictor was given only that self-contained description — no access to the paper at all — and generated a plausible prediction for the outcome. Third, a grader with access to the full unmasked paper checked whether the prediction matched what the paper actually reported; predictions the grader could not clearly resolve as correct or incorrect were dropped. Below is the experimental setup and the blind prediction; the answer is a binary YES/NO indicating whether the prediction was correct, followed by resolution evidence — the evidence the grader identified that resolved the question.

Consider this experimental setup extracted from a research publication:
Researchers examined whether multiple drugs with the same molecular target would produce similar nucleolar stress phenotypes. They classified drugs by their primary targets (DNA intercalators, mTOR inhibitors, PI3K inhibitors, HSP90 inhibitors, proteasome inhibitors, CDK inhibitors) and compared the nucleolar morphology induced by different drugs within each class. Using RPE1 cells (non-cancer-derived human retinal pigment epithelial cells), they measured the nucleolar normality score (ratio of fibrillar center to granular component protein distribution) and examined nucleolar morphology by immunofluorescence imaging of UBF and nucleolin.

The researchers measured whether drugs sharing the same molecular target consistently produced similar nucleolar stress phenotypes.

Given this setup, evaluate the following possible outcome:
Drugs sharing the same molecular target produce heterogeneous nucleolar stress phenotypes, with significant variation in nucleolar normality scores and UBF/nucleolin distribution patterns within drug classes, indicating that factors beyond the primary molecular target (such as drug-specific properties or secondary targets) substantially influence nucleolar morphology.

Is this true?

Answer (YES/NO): NO